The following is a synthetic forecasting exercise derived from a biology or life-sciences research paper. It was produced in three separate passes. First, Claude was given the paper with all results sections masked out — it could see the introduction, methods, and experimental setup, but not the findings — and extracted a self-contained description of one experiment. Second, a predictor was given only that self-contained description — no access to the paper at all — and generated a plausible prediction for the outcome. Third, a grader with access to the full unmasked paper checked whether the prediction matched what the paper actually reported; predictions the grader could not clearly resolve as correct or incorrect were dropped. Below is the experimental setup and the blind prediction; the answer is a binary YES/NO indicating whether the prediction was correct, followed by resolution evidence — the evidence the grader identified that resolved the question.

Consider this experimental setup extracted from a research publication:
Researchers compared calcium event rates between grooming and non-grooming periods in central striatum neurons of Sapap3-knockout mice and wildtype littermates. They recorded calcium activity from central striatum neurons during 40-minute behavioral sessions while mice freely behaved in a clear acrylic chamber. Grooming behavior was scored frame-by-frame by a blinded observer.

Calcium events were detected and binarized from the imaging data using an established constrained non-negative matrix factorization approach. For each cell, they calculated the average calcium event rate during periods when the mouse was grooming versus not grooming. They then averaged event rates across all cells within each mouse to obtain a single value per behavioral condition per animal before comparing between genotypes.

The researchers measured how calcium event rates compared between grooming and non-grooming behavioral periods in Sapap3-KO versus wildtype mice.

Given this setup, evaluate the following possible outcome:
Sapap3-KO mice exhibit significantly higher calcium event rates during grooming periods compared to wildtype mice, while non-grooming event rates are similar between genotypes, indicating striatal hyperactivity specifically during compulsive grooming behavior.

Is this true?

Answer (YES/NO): YES